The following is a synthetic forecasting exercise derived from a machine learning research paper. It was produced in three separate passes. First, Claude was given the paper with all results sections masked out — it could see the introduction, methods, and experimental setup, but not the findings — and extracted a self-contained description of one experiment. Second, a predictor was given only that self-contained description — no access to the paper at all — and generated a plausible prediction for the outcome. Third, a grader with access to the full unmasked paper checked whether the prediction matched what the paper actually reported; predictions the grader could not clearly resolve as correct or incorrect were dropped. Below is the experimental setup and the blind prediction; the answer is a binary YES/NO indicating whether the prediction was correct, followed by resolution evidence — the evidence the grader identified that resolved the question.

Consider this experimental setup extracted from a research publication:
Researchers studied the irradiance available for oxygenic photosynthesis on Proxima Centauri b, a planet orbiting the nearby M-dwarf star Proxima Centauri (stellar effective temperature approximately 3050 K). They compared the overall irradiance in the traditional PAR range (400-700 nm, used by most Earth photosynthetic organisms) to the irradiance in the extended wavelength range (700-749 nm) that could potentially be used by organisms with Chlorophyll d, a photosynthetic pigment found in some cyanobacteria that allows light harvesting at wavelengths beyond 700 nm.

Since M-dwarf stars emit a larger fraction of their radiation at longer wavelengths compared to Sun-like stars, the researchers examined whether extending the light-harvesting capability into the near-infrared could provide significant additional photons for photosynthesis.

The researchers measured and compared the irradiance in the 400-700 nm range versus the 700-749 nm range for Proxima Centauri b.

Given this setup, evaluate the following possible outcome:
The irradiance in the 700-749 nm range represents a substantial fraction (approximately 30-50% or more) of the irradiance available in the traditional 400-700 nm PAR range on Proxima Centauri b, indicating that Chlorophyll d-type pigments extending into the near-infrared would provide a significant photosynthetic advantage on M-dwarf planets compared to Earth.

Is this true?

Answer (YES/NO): NO